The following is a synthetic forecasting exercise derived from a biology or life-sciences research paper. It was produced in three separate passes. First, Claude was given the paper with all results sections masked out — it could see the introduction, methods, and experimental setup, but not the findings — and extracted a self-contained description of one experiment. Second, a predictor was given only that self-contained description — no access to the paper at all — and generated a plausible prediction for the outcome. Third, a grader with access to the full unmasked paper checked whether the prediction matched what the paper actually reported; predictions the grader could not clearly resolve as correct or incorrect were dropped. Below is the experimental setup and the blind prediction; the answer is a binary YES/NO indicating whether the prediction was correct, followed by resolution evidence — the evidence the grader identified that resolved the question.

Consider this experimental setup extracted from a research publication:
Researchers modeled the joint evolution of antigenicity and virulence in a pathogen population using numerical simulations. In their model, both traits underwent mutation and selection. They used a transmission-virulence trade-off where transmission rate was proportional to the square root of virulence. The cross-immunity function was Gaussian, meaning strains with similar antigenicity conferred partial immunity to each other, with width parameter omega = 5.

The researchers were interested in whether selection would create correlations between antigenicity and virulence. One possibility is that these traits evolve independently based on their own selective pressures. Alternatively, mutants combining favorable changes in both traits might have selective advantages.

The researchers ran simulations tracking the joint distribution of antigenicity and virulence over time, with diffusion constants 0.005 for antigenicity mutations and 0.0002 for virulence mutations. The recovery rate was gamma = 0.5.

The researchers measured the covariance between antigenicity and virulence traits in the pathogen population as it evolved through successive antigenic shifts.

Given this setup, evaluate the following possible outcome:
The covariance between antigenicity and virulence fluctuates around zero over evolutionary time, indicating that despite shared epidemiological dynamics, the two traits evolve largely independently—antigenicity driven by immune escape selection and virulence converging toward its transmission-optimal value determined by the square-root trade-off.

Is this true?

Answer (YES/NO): NO